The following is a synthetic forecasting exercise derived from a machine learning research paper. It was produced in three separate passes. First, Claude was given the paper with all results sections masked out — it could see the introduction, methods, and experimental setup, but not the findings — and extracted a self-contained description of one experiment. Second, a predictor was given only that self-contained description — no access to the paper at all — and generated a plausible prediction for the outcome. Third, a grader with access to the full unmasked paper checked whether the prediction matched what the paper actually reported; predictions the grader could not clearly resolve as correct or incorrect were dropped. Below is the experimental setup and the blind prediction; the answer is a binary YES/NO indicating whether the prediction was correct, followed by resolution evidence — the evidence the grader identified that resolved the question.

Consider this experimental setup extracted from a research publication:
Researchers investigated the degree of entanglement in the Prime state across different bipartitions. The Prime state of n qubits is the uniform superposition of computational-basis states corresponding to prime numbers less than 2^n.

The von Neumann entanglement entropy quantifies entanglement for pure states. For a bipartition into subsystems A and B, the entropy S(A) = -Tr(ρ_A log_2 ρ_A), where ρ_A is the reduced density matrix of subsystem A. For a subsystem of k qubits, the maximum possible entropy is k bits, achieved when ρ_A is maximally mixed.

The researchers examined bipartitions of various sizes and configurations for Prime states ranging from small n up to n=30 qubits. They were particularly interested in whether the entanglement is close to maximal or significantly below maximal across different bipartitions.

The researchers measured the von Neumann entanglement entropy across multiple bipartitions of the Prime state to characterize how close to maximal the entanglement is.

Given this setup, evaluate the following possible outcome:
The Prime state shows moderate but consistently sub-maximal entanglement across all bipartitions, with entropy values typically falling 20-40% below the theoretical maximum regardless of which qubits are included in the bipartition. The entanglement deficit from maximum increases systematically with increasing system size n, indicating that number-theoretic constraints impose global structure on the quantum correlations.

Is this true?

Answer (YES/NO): NO